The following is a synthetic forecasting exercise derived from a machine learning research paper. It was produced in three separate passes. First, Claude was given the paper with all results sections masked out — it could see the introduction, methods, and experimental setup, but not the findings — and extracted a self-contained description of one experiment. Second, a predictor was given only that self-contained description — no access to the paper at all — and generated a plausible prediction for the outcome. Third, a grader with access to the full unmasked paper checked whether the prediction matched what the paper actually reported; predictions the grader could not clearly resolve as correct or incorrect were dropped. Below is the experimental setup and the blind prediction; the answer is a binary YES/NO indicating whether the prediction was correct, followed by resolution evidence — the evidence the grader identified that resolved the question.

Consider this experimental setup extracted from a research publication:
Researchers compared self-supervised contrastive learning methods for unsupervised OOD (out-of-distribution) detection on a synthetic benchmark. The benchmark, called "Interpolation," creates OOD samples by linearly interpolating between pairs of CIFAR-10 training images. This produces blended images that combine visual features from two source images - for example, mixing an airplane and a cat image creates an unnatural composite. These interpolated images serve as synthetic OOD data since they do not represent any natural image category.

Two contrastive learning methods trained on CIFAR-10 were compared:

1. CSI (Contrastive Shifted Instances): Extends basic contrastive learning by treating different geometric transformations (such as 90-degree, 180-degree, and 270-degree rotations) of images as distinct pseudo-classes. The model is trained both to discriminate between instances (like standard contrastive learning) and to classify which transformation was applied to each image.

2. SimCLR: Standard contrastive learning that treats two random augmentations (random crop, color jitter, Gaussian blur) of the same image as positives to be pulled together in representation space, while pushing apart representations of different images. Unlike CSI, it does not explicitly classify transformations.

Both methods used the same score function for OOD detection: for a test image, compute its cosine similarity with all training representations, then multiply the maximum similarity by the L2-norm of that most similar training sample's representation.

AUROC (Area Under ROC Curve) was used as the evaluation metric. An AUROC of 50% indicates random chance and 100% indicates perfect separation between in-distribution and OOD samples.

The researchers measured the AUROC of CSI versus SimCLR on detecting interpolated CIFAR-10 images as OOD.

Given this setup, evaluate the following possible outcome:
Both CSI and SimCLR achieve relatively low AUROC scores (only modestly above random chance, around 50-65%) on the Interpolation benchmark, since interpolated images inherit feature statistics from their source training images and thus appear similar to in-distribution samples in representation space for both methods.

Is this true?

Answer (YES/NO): NO